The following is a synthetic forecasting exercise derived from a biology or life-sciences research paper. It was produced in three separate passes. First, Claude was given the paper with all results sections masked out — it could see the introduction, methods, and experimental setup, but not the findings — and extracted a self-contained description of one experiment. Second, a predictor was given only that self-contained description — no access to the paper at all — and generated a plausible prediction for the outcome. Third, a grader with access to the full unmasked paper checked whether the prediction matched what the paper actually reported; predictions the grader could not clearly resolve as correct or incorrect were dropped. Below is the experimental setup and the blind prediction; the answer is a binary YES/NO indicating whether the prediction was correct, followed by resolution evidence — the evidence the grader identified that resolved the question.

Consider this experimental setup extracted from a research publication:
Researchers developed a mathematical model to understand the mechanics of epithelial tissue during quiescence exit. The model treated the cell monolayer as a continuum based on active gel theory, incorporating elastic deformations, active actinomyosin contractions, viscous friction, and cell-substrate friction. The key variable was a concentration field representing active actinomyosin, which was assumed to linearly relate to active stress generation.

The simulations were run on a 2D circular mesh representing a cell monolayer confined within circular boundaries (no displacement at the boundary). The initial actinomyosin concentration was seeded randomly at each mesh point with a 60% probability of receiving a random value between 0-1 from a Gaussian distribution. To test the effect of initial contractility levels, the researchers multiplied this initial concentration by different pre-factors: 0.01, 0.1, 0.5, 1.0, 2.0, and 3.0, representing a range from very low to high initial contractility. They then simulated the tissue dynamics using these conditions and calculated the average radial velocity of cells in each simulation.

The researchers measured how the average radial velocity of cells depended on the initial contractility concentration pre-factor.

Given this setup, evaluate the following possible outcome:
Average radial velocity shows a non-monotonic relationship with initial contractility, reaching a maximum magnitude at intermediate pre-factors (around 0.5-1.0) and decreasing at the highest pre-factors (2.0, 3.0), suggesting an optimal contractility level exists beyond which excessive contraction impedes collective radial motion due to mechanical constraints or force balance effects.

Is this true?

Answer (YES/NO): NO